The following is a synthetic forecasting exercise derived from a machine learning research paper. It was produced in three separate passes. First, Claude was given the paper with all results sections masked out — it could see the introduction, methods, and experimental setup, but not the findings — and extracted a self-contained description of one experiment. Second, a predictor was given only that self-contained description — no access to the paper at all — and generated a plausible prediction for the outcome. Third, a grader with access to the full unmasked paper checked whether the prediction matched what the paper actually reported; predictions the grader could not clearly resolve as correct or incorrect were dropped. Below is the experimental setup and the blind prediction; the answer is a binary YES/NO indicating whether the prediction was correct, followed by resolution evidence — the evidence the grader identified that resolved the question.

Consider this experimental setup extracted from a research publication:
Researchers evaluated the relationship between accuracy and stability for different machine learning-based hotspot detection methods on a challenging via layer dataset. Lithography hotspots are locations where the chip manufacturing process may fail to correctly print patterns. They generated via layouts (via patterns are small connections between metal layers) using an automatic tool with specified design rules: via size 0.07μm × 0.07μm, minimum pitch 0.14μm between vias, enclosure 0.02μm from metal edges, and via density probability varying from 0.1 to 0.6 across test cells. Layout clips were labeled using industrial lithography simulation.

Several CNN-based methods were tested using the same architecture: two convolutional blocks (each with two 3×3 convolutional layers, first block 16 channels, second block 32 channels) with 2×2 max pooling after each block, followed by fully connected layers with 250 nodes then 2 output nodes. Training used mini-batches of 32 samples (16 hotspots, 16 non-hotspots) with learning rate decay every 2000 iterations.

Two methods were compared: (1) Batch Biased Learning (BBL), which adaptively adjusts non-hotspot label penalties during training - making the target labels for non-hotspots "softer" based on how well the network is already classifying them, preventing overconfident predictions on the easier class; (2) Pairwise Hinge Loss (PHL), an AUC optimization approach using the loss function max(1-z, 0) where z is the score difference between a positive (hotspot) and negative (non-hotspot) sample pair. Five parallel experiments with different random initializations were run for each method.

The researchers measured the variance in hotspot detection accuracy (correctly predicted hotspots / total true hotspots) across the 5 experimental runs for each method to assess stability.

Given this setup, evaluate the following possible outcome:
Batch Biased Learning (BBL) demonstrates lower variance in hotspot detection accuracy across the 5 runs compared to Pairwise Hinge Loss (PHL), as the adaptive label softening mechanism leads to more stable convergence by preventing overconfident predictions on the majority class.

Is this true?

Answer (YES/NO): YES